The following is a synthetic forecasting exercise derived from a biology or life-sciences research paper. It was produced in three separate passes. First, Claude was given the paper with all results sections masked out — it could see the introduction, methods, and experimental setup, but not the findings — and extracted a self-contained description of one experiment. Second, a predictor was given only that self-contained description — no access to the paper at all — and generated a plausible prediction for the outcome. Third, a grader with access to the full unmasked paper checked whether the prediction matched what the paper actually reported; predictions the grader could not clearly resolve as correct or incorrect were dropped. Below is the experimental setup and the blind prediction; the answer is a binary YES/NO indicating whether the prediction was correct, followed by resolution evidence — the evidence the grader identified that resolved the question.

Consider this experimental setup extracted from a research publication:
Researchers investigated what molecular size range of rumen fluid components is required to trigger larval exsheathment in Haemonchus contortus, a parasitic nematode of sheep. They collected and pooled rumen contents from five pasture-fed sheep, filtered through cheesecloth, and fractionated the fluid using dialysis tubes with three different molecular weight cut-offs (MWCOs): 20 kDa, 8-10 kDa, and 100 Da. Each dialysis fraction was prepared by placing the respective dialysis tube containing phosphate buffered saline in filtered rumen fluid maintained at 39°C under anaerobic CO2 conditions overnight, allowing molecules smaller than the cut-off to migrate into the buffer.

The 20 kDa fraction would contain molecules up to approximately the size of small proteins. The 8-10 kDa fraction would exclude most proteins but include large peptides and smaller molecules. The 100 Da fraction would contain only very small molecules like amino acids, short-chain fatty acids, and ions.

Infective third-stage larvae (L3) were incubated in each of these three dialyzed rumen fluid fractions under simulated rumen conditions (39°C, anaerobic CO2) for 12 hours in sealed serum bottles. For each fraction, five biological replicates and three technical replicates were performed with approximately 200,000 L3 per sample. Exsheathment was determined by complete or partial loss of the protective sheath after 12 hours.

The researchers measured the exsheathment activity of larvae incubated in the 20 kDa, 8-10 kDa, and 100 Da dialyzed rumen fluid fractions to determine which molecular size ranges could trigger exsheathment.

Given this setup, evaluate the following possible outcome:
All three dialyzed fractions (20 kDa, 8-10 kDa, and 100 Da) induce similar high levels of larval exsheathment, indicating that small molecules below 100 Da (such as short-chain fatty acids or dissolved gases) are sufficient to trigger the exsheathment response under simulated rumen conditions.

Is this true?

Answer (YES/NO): NO